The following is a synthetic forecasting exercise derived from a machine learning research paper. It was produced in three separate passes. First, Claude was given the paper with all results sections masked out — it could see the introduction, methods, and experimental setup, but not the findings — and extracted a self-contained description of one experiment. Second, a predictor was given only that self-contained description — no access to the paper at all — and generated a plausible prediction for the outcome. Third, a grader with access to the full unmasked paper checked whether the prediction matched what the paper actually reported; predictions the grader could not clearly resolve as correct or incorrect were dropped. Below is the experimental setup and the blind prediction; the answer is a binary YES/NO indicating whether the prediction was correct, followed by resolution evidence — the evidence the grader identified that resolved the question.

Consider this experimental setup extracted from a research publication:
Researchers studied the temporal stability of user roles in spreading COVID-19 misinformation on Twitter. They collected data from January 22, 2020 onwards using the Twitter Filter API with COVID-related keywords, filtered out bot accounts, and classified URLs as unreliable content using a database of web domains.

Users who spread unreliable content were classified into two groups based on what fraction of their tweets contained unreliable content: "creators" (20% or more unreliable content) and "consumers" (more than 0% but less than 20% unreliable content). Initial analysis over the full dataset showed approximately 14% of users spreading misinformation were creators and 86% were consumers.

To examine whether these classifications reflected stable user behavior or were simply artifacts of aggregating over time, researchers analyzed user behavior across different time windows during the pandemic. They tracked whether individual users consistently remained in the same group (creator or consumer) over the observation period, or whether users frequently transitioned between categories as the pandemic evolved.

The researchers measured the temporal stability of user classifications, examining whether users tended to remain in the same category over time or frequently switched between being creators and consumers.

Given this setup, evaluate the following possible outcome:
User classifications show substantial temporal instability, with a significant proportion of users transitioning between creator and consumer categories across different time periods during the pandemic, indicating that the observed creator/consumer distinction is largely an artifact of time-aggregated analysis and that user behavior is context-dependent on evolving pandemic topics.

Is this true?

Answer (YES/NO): NO